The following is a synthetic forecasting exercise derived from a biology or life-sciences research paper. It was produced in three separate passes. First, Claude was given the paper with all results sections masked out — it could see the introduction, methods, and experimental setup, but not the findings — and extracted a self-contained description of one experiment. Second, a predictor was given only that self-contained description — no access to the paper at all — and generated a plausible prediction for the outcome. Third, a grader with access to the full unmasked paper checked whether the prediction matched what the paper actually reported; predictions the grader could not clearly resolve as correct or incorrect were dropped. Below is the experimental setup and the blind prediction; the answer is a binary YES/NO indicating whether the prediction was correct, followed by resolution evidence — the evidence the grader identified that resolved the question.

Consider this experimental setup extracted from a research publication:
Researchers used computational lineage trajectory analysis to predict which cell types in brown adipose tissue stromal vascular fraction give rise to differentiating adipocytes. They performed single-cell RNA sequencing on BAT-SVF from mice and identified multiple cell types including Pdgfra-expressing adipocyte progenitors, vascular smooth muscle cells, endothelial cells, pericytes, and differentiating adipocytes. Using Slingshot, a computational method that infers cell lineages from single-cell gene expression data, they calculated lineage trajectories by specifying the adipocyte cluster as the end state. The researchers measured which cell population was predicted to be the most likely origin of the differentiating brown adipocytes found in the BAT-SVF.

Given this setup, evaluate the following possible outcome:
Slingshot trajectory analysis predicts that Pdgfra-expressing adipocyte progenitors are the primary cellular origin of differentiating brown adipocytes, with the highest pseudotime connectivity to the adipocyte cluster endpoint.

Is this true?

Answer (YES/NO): NO